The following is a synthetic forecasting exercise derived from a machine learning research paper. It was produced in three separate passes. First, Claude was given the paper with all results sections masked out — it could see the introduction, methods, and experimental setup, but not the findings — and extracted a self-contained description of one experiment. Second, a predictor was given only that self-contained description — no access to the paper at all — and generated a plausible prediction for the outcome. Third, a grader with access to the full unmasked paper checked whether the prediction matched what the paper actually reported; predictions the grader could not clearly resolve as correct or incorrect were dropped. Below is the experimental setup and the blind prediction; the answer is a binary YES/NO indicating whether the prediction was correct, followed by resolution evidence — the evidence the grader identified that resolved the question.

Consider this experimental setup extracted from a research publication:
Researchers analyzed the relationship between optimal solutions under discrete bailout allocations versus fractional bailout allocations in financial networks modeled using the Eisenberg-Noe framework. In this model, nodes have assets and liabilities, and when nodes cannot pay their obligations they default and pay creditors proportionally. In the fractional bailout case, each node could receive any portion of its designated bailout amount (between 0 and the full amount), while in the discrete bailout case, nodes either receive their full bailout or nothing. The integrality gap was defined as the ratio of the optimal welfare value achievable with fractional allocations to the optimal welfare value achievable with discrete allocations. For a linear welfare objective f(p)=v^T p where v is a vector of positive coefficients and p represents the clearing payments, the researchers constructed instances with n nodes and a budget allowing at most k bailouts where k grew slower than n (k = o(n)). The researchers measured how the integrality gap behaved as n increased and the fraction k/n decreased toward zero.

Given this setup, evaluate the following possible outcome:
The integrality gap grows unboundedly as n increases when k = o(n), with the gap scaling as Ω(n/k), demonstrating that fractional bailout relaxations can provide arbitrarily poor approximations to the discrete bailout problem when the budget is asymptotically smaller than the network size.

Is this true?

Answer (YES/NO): NO